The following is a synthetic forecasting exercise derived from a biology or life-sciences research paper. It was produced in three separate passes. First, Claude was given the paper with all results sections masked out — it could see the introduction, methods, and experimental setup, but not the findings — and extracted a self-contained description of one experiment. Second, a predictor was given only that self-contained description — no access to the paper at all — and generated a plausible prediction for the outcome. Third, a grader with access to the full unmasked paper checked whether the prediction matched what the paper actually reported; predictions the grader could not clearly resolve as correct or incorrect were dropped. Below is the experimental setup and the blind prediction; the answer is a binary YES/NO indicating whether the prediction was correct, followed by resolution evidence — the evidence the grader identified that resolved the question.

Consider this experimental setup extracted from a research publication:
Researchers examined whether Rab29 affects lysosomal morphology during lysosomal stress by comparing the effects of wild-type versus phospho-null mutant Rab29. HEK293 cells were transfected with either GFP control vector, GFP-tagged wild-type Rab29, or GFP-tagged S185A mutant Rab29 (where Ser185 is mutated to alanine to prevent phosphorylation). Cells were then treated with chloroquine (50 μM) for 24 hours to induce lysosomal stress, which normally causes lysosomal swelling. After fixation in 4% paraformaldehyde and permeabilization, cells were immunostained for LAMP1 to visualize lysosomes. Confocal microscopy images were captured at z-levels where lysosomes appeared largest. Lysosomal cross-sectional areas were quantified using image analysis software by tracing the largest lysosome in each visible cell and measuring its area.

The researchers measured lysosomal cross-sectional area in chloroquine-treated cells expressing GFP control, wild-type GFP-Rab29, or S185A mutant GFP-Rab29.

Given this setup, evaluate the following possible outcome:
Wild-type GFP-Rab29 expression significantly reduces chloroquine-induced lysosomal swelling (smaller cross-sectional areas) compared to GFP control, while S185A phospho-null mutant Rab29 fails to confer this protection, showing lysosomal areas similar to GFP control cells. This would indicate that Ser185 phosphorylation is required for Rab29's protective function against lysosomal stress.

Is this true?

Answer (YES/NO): NO